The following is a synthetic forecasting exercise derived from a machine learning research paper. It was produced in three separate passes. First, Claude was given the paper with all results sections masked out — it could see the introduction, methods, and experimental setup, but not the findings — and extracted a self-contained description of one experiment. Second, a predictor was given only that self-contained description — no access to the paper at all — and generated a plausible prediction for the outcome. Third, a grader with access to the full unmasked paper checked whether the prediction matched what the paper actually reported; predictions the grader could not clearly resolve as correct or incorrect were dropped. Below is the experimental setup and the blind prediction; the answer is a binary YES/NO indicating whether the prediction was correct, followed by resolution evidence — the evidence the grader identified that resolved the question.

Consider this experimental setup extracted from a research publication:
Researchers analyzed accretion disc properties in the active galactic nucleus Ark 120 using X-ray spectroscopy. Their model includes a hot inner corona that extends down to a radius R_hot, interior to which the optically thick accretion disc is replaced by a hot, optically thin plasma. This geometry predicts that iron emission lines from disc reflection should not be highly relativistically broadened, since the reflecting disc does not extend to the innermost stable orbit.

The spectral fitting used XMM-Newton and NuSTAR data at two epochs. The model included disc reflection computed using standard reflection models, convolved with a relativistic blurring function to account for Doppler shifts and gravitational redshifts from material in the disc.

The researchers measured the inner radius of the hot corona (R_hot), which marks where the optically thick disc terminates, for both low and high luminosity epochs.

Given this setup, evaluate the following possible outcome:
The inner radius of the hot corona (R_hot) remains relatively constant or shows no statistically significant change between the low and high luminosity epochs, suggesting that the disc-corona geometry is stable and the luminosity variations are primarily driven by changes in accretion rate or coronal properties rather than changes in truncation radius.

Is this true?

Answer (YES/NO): YES